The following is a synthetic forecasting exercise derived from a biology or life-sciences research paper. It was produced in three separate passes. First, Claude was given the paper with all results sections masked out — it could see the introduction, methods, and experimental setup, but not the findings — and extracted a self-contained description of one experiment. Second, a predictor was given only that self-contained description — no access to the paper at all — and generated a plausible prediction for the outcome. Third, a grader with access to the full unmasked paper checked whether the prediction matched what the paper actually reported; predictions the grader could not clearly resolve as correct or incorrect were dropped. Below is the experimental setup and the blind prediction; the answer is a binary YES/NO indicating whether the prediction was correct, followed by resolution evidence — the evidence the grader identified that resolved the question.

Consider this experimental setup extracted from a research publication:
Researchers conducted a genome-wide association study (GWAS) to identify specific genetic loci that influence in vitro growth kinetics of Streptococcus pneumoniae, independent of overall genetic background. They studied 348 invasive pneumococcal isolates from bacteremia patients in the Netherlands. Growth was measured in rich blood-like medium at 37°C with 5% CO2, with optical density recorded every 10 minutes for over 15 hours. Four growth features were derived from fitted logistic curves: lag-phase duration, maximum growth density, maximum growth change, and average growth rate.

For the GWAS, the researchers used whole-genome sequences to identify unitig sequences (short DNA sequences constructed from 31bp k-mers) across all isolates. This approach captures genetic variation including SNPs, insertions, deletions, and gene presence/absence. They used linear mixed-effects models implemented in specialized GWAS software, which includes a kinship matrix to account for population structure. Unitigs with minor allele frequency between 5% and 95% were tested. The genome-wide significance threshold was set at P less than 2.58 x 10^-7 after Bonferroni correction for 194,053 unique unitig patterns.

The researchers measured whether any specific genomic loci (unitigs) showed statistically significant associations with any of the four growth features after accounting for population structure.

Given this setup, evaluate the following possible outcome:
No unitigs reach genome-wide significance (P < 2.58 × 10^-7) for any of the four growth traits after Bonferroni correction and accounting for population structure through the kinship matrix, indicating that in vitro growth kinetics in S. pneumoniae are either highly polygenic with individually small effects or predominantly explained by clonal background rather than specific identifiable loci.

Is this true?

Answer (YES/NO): YES